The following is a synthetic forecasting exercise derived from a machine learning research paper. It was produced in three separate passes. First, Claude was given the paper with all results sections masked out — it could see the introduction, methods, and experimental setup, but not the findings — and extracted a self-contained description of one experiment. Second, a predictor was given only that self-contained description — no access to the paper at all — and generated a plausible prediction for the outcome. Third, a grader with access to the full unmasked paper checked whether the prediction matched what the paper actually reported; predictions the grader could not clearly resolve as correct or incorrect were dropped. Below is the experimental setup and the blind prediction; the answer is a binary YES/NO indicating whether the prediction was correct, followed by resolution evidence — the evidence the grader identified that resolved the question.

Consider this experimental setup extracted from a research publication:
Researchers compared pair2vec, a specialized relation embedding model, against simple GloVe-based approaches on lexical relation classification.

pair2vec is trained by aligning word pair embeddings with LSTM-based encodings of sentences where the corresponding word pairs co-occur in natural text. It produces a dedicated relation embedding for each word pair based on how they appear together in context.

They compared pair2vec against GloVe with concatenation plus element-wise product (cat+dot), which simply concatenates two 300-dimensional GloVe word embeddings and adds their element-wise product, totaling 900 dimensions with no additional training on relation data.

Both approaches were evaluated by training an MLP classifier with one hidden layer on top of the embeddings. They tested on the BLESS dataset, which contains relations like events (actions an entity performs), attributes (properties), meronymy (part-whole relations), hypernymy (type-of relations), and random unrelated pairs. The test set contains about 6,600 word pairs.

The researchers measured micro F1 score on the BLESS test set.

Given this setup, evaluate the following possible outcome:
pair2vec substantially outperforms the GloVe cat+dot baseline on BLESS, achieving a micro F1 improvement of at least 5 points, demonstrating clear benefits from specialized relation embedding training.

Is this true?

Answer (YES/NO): NO